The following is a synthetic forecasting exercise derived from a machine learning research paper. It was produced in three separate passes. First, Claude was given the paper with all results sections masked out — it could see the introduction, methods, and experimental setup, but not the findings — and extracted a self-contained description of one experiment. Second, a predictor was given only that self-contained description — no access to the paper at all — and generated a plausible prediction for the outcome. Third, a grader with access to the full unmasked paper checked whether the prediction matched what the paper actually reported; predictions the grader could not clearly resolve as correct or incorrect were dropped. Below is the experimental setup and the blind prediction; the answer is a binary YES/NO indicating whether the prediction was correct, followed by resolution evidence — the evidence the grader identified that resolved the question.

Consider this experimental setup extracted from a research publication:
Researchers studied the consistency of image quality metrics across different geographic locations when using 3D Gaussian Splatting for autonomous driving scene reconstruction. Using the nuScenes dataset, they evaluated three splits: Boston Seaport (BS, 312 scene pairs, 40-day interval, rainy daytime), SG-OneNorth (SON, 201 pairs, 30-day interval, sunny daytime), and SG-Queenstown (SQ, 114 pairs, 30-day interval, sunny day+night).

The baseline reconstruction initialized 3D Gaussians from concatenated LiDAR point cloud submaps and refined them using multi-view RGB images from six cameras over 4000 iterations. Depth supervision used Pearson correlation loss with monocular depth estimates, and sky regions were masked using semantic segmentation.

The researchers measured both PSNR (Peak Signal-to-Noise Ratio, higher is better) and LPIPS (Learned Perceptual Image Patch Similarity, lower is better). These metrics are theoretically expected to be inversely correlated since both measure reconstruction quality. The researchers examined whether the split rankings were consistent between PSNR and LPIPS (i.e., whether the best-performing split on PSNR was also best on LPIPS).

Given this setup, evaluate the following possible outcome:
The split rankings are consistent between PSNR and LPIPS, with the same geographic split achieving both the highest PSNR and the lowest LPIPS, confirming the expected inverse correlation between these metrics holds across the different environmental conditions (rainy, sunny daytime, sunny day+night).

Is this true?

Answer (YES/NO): NO